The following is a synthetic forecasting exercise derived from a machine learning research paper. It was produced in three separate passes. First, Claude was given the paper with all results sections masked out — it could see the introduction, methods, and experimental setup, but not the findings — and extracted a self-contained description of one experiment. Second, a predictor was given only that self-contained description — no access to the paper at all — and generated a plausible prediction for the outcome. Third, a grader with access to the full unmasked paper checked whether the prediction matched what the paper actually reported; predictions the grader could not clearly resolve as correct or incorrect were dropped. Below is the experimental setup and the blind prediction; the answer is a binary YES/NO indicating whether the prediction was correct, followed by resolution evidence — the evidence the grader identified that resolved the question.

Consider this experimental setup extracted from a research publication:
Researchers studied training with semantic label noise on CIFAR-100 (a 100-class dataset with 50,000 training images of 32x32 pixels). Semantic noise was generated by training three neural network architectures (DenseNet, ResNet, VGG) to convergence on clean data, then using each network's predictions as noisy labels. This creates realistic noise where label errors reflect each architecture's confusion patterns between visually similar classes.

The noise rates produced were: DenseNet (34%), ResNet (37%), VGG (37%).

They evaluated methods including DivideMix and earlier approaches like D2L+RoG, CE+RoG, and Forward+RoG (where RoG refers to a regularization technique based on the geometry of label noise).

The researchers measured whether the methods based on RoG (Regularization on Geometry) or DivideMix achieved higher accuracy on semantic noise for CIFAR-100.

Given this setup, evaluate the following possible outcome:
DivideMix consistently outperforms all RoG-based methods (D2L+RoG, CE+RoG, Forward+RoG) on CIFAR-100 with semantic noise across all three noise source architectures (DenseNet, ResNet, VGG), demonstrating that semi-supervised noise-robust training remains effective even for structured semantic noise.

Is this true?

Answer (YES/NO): YES